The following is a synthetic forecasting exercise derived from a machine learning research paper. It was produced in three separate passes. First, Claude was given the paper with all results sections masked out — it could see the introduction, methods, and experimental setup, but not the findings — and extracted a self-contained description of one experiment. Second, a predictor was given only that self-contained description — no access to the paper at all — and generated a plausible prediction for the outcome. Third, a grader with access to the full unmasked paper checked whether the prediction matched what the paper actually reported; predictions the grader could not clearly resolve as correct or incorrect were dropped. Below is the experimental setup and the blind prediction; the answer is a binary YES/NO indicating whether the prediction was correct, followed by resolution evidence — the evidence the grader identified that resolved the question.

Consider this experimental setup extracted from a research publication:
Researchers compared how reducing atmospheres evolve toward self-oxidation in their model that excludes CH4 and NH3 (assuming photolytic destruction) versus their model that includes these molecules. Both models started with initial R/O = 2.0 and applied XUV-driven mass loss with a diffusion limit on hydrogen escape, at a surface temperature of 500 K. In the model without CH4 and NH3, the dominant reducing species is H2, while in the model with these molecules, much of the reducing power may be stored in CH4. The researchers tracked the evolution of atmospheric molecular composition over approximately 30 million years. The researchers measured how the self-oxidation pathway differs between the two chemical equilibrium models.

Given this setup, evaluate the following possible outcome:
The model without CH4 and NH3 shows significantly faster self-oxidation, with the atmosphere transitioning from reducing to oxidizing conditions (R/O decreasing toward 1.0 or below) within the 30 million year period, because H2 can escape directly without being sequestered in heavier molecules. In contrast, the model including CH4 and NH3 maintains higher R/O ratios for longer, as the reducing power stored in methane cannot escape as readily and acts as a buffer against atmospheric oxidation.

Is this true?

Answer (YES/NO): NO